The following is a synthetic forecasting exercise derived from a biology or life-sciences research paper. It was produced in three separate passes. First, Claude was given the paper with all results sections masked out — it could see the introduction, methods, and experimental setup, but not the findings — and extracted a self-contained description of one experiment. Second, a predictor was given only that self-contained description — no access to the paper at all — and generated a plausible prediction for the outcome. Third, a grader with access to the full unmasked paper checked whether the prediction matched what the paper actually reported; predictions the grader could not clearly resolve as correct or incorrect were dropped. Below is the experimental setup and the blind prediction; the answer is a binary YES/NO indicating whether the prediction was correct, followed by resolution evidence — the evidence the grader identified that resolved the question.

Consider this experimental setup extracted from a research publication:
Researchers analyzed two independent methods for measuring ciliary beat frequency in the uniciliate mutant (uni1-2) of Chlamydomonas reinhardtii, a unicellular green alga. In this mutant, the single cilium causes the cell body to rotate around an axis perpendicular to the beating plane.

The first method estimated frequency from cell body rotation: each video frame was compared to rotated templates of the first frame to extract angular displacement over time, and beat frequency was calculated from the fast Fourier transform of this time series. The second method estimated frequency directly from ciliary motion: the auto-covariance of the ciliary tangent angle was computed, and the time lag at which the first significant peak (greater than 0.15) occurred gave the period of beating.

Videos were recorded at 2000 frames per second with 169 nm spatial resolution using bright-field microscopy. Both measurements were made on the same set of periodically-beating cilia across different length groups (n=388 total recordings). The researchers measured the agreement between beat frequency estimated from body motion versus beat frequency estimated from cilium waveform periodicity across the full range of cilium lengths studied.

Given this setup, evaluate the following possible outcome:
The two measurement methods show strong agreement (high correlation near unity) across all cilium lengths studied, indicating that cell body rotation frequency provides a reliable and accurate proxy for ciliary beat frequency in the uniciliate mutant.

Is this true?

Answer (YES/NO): NO